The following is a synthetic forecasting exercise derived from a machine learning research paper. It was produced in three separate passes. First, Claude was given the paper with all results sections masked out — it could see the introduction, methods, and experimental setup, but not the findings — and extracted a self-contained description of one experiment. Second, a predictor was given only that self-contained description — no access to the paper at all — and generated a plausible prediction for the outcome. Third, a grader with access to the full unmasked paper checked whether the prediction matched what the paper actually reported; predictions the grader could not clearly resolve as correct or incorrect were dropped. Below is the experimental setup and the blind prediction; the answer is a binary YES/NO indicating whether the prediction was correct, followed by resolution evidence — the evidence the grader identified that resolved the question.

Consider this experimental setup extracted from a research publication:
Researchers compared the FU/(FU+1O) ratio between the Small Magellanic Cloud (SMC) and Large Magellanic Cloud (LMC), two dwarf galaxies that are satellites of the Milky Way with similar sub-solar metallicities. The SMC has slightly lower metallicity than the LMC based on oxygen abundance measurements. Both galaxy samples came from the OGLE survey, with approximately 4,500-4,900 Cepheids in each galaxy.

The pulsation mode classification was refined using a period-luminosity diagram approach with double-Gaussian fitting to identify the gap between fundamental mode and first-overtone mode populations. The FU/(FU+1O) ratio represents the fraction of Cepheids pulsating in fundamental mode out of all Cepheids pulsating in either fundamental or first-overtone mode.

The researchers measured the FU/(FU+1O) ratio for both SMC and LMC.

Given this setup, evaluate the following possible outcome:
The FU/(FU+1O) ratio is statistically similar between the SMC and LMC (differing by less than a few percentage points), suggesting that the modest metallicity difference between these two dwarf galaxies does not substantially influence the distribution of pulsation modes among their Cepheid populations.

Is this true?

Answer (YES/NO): NO